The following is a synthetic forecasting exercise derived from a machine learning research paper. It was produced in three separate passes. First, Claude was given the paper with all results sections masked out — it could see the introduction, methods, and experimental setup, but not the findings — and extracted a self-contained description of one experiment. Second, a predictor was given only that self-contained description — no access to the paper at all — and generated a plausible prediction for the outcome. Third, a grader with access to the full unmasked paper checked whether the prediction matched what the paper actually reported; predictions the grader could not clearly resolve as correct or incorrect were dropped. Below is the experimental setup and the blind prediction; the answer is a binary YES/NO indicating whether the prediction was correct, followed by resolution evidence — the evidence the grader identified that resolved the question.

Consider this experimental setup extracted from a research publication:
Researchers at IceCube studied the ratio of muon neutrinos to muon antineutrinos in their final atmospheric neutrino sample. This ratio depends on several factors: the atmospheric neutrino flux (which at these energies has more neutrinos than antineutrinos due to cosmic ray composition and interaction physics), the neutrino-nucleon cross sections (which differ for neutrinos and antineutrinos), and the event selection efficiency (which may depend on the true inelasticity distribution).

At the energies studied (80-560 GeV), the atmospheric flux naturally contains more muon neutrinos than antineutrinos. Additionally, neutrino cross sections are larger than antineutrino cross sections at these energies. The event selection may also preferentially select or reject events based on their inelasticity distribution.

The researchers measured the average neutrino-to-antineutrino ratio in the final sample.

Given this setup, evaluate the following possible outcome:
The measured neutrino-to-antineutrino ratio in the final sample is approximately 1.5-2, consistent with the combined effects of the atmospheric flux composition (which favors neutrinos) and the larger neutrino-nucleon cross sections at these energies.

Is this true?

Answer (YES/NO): NO